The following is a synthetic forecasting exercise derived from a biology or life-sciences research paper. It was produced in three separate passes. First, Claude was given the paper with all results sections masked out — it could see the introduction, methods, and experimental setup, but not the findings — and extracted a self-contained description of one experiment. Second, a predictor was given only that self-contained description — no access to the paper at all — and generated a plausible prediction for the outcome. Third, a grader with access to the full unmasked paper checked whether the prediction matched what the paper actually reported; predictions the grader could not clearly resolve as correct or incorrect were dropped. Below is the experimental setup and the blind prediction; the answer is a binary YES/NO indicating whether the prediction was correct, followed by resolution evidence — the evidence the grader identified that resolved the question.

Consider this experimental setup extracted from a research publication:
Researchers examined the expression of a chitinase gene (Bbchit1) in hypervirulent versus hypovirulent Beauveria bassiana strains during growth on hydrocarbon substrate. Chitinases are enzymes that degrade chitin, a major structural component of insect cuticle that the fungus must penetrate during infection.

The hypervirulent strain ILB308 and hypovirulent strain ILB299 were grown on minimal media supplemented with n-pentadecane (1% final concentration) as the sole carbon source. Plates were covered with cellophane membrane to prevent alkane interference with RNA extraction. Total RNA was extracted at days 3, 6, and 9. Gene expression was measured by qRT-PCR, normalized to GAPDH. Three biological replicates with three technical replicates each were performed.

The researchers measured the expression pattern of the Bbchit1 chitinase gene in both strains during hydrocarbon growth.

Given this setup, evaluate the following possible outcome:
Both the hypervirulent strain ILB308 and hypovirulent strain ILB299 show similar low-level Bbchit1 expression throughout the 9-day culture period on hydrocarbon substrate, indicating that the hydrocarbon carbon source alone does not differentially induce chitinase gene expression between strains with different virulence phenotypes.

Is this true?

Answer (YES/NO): NO